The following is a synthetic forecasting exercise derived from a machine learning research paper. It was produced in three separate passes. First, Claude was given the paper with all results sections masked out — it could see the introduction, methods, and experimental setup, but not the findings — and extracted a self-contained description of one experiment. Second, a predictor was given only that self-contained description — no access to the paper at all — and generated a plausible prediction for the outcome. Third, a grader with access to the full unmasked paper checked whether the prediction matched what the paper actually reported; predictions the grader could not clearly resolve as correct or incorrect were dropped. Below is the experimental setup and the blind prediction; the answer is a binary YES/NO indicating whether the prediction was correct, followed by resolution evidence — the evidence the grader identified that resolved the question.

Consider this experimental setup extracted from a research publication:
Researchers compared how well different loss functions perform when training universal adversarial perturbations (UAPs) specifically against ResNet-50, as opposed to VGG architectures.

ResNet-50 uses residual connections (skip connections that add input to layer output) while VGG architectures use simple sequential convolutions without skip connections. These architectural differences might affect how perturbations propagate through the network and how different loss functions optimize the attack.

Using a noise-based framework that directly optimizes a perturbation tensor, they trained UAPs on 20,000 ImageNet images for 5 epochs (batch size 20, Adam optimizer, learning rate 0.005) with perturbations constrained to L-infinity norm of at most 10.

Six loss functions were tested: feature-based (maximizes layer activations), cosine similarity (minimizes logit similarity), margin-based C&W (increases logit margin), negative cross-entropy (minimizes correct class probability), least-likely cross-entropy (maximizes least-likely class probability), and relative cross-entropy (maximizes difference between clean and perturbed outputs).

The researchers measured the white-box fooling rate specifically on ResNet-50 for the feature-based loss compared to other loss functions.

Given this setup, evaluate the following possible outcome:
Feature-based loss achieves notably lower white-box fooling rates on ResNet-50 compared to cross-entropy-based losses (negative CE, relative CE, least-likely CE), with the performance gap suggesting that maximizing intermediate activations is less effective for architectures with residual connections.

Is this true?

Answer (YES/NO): YES